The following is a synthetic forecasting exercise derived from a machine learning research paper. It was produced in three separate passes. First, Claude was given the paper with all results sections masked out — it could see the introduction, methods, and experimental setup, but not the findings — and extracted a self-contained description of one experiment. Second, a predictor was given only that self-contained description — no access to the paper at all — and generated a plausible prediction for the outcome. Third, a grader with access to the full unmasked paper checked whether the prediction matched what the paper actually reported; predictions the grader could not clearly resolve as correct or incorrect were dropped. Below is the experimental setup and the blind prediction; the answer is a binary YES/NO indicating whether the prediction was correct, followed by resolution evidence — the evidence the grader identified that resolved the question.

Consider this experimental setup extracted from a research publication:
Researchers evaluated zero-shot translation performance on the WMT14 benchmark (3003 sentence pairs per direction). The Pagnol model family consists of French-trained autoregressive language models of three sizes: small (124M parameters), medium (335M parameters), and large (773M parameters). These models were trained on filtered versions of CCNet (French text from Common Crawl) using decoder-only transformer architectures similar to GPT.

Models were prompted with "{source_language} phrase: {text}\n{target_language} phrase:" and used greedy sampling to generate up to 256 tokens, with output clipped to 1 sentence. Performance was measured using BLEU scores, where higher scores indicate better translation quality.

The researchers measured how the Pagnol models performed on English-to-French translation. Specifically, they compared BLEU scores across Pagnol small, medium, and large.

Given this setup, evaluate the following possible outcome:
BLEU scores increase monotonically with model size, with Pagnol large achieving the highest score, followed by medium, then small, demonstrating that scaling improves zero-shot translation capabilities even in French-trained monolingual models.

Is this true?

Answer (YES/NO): NO